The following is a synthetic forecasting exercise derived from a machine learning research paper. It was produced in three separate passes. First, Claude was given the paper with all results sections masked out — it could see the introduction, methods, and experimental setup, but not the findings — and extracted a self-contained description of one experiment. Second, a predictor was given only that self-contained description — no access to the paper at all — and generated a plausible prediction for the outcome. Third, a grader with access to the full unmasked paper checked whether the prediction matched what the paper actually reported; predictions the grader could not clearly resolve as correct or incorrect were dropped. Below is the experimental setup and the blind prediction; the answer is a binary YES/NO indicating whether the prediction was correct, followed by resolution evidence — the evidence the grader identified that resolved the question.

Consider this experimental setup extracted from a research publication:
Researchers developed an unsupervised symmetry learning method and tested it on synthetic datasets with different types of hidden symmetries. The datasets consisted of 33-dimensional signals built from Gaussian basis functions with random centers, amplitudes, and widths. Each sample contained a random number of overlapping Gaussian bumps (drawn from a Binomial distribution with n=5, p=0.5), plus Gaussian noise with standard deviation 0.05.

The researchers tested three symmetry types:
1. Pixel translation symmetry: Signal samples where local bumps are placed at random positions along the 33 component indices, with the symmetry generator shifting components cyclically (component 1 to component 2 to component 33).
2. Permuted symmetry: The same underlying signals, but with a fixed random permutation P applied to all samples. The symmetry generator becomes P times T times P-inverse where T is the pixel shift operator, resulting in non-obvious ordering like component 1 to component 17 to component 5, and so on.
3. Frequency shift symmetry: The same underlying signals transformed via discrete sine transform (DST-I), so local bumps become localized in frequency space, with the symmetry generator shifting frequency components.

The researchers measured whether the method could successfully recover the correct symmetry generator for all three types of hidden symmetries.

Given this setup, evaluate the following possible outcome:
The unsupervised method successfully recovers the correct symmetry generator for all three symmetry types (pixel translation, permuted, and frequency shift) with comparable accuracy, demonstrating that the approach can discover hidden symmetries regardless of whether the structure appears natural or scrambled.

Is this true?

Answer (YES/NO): YES